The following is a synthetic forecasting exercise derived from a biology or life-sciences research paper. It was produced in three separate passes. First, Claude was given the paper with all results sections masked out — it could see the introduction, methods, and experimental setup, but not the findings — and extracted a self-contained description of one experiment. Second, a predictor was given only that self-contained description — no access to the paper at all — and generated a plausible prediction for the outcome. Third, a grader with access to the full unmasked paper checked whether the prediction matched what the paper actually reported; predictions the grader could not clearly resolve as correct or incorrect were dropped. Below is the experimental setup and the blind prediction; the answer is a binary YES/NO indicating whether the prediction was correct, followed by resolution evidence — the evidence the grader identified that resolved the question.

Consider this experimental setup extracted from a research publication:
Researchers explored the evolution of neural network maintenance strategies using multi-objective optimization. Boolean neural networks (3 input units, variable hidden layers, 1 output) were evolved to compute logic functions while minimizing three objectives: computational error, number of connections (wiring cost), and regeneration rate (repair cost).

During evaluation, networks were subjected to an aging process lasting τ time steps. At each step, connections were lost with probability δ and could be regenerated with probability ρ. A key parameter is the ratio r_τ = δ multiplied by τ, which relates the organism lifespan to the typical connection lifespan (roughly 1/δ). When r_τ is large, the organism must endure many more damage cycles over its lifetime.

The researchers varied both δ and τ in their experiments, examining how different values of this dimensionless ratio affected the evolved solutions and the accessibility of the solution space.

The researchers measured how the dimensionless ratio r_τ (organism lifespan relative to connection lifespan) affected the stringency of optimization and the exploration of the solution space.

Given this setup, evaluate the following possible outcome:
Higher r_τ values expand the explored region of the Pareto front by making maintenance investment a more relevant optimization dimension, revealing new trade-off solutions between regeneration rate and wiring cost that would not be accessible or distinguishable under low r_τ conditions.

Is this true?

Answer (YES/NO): NO